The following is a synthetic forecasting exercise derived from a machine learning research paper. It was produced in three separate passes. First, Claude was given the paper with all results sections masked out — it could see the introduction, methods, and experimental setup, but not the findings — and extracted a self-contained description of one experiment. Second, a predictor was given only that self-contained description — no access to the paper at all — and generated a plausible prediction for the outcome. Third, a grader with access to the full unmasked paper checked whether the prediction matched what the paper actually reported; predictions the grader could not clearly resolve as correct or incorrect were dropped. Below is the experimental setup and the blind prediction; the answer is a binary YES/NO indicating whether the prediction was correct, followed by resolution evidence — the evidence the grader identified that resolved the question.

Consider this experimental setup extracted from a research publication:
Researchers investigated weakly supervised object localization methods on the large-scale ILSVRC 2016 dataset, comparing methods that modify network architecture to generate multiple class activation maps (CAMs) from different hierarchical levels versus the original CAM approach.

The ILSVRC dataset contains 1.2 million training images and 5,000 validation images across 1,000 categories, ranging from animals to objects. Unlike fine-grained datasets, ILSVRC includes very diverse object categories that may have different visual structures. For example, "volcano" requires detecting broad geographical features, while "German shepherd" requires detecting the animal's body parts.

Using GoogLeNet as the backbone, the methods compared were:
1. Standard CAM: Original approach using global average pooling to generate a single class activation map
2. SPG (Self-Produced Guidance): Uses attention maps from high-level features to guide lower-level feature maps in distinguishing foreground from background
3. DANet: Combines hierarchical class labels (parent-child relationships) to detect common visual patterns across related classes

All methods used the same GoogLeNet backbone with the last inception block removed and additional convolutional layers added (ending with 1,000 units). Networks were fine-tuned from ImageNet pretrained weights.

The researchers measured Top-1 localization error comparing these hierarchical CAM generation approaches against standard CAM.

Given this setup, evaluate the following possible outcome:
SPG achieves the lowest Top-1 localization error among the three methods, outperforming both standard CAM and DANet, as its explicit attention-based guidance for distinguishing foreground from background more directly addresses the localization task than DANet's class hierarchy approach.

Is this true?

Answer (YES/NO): YES